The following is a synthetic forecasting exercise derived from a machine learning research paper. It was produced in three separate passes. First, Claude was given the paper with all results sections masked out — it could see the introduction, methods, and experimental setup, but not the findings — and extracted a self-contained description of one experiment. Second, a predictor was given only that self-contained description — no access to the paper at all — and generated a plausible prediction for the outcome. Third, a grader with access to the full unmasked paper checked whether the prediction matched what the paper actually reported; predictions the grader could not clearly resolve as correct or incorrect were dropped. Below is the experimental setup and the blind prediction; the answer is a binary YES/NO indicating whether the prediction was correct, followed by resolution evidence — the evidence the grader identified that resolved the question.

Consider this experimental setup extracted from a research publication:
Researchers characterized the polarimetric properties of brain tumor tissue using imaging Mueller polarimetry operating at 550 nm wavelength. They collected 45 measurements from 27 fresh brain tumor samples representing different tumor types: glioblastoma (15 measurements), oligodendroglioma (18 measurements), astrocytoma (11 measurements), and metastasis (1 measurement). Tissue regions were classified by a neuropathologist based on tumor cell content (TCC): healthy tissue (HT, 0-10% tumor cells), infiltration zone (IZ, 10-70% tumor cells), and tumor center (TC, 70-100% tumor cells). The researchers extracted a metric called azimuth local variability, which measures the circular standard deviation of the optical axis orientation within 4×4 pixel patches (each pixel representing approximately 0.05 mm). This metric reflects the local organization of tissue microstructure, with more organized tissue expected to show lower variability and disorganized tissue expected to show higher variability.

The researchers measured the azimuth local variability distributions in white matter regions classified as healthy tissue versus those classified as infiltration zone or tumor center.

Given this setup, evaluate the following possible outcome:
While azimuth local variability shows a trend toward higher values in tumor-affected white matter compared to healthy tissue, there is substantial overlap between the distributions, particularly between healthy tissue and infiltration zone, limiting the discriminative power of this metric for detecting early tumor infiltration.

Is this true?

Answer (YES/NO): NO